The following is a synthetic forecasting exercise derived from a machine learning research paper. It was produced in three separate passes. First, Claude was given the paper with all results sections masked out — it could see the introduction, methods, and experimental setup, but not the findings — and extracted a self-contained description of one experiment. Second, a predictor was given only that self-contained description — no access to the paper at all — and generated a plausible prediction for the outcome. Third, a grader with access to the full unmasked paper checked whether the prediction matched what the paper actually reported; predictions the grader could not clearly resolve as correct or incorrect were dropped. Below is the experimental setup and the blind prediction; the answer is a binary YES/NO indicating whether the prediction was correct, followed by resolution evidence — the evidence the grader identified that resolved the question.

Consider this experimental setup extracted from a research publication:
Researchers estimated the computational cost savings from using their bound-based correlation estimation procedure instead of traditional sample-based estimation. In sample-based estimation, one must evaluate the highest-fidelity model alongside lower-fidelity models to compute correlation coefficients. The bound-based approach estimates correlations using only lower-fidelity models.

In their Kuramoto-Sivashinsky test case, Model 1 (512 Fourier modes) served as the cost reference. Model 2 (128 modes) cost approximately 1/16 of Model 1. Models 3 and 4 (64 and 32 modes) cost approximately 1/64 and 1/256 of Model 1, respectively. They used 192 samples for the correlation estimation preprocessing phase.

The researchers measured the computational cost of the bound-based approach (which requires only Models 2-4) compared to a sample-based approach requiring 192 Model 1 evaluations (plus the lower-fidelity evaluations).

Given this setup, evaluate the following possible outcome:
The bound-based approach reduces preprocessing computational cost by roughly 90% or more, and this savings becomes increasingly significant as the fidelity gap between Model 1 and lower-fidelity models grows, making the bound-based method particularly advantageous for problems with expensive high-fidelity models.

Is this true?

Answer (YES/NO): NO